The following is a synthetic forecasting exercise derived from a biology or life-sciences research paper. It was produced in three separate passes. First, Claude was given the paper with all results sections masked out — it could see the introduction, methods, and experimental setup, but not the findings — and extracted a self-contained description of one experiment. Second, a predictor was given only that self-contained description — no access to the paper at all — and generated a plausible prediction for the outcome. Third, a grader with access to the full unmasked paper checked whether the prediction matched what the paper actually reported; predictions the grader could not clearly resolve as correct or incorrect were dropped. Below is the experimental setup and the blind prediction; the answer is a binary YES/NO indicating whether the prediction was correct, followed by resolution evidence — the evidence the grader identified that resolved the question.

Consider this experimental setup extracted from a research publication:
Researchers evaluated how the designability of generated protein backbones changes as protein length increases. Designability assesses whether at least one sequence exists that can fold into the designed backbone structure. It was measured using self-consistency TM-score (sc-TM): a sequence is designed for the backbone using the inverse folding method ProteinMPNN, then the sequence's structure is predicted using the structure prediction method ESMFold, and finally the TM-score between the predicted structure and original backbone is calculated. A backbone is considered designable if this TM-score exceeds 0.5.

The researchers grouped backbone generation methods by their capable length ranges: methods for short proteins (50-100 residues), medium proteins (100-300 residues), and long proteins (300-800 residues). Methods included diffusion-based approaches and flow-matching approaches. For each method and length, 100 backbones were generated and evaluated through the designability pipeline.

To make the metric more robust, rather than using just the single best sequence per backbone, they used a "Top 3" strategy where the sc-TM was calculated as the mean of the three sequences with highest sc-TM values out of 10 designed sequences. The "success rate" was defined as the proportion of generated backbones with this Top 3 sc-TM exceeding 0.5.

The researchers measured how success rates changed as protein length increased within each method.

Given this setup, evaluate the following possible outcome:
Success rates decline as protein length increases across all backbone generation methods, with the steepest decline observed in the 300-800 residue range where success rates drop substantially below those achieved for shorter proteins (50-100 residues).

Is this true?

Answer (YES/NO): YES